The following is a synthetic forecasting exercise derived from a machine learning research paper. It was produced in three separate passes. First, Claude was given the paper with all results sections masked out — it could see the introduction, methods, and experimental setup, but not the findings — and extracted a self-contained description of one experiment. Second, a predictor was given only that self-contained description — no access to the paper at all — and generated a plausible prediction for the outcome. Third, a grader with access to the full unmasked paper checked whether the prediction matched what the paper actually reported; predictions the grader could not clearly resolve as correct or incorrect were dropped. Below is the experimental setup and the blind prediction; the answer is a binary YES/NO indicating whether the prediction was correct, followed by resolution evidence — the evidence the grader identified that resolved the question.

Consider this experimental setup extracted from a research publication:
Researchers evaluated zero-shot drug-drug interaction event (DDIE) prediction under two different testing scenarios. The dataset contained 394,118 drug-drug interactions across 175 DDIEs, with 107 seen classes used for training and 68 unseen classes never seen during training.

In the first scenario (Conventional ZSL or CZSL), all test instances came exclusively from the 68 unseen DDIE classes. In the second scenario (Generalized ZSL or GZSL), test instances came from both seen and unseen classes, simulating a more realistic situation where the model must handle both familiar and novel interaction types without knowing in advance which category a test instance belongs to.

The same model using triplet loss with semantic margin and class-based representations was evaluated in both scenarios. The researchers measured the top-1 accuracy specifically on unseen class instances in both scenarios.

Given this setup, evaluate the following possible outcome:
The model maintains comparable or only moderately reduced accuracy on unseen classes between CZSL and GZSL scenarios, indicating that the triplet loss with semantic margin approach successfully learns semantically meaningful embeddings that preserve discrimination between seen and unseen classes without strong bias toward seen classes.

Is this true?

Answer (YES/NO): NO